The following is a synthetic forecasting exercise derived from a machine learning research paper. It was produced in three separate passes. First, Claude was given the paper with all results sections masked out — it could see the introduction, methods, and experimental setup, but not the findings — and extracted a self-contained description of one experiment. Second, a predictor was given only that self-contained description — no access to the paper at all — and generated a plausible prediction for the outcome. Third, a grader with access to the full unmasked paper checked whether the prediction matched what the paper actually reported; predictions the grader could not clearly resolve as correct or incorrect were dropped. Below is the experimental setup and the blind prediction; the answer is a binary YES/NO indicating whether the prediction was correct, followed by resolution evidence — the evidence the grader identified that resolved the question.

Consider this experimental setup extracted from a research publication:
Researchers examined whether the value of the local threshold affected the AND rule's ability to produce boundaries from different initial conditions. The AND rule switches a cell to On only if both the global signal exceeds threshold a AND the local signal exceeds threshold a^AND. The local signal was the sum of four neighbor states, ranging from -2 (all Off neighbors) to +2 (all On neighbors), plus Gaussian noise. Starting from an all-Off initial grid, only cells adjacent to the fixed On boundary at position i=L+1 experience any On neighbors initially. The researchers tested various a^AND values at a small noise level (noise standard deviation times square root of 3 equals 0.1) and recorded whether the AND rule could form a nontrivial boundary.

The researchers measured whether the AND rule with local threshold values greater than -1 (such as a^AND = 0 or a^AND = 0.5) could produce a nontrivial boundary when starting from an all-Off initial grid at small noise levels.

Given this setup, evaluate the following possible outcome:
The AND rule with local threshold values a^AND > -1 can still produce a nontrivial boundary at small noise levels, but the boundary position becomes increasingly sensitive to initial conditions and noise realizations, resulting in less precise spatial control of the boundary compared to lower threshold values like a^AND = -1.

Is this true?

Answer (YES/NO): NO